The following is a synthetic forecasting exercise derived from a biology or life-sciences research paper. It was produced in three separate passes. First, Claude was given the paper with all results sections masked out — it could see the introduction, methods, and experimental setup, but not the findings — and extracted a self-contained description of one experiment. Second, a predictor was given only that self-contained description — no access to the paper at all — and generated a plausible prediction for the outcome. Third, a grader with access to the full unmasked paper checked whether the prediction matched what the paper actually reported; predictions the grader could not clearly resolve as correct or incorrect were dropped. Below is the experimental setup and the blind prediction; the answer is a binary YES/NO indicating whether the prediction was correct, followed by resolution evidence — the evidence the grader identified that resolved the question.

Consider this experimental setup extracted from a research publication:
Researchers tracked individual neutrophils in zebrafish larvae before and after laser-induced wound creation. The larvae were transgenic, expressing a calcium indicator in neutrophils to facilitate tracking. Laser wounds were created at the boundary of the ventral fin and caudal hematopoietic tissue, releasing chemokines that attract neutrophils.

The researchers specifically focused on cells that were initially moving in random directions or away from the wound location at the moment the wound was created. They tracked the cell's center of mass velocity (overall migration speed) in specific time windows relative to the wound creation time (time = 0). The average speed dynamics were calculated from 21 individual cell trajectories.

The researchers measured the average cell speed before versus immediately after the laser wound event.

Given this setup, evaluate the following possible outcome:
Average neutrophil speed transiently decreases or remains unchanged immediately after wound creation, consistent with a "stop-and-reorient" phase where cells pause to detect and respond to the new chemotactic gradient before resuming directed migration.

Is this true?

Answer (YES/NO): YES